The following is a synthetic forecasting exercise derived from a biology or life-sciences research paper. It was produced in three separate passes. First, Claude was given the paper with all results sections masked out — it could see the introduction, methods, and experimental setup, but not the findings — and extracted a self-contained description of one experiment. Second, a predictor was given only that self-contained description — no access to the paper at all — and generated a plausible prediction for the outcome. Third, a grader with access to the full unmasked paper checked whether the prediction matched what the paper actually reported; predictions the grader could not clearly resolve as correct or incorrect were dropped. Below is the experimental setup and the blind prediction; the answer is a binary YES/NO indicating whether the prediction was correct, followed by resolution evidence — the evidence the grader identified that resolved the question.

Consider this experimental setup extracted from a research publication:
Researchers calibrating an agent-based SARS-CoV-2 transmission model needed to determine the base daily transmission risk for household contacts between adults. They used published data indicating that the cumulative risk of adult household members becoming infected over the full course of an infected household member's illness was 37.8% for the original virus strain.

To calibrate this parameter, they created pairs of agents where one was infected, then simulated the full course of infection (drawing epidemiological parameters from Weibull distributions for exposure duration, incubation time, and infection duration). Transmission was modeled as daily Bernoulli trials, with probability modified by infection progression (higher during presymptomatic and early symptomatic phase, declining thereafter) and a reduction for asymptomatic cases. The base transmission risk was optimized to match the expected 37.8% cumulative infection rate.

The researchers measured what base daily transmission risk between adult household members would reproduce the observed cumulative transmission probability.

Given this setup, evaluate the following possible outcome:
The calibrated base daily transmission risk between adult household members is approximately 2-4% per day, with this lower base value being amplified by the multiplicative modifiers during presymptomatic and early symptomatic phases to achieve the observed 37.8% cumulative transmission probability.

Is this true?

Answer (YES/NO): NO